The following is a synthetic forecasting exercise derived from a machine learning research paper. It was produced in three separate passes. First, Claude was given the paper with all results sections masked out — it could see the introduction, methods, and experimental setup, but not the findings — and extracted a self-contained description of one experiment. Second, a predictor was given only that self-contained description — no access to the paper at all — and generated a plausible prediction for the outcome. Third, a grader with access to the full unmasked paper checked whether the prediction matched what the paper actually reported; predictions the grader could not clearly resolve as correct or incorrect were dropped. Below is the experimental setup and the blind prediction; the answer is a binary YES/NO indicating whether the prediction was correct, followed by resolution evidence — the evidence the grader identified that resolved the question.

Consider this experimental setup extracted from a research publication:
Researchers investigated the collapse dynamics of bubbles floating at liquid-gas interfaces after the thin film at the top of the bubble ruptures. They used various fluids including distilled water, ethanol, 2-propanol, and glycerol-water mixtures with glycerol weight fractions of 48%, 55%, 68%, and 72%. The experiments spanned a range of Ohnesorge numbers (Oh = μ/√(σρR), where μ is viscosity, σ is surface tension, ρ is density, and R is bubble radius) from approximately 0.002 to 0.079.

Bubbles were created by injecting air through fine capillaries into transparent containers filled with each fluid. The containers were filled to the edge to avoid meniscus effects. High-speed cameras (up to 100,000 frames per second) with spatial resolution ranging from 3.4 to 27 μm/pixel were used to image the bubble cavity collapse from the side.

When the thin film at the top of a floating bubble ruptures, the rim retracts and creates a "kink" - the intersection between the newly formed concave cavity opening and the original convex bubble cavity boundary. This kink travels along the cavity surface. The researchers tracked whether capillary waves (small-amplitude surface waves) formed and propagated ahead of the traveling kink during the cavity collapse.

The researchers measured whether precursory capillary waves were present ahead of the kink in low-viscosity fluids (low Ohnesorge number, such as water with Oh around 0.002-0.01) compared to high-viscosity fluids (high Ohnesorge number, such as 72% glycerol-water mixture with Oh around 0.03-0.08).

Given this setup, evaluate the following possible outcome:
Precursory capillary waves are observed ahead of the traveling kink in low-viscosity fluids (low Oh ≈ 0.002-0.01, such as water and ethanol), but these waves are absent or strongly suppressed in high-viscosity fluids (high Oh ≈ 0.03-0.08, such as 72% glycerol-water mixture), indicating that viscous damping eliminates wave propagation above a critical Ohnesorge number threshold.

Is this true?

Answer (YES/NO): YES